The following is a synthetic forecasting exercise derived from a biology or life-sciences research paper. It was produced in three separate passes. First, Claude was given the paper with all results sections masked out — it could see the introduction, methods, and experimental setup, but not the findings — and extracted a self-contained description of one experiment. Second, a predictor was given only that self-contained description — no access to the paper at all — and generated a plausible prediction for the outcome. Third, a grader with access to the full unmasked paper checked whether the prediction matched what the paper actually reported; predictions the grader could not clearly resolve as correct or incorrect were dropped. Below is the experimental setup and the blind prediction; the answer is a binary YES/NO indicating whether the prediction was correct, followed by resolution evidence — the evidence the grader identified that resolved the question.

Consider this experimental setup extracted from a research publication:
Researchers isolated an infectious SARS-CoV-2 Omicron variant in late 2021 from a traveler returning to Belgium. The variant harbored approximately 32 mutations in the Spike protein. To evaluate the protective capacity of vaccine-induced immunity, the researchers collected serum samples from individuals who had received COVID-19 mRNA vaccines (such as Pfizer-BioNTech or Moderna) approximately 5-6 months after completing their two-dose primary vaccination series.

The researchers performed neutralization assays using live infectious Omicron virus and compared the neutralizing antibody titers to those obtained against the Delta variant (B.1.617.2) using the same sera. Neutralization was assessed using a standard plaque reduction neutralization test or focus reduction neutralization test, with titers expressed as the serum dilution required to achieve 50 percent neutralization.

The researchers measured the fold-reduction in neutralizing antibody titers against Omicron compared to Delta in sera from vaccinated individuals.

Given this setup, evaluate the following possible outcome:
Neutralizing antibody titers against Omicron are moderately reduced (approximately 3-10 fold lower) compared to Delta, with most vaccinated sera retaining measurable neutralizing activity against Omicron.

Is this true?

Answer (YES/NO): NO